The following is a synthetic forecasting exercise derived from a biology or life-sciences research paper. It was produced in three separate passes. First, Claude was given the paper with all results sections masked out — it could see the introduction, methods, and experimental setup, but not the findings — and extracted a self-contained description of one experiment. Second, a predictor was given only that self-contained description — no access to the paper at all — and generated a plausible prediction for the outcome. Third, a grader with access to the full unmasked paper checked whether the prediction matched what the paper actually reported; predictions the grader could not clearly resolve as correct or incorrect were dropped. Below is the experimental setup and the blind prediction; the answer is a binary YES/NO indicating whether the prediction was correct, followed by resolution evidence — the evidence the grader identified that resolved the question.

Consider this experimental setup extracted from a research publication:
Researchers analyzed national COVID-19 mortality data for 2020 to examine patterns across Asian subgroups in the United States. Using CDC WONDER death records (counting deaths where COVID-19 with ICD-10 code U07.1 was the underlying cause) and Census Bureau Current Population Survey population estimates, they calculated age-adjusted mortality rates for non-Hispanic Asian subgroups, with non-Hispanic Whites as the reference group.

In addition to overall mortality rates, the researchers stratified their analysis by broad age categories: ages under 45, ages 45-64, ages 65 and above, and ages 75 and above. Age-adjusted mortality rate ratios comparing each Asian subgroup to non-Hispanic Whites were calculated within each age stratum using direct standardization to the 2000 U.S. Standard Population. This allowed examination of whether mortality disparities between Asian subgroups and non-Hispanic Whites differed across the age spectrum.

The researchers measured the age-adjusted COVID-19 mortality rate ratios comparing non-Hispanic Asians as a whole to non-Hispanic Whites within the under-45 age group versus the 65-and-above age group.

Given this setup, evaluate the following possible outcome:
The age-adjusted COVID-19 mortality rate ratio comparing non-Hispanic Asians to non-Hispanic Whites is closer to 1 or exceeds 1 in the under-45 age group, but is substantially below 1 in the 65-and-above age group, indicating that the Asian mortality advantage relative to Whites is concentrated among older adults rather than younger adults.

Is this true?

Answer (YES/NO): YES